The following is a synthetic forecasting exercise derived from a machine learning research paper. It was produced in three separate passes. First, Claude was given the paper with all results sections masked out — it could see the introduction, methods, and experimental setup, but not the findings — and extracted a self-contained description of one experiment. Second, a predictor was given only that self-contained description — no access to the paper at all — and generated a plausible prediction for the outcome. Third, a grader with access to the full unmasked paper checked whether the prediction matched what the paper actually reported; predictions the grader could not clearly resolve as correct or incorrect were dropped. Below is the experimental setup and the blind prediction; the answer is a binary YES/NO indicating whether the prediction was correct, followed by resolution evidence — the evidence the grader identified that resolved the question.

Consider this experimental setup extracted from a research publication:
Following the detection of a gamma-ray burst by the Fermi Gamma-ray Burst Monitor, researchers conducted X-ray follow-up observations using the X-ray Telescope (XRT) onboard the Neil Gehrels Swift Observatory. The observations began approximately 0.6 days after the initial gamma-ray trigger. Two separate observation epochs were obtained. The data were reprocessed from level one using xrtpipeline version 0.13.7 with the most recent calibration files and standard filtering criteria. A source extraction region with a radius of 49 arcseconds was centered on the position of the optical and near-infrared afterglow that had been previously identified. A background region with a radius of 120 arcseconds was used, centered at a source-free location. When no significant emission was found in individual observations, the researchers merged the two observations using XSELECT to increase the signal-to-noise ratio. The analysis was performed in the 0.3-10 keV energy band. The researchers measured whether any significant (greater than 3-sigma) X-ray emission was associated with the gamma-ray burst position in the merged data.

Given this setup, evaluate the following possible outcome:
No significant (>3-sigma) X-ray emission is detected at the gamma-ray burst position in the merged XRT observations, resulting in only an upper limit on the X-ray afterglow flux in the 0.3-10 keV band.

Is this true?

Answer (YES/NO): YES